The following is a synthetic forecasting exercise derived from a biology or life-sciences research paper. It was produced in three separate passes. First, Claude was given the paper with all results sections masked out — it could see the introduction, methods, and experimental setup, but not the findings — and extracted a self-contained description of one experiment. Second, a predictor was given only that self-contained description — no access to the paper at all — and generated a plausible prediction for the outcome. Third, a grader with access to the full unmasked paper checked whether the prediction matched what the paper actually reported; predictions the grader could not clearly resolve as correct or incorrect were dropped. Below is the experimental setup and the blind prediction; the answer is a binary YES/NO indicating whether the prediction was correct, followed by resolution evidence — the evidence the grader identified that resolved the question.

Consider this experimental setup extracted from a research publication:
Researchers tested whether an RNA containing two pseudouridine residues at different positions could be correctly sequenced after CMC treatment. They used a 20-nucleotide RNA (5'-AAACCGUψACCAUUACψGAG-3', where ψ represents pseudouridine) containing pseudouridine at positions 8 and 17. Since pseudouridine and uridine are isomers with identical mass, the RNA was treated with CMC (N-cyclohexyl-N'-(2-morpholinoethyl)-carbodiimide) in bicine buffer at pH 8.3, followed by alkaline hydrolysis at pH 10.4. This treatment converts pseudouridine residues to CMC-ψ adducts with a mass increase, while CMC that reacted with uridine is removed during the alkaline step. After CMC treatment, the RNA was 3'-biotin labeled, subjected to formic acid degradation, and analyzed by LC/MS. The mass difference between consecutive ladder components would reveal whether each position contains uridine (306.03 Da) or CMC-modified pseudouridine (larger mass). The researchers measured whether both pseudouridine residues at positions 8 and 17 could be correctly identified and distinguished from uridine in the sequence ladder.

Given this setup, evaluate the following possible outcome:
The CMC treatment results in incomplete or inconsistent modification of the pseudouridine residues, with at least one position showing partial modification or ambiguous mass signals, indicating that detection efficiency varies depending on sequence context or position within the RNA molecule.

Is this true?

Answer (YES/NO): NO